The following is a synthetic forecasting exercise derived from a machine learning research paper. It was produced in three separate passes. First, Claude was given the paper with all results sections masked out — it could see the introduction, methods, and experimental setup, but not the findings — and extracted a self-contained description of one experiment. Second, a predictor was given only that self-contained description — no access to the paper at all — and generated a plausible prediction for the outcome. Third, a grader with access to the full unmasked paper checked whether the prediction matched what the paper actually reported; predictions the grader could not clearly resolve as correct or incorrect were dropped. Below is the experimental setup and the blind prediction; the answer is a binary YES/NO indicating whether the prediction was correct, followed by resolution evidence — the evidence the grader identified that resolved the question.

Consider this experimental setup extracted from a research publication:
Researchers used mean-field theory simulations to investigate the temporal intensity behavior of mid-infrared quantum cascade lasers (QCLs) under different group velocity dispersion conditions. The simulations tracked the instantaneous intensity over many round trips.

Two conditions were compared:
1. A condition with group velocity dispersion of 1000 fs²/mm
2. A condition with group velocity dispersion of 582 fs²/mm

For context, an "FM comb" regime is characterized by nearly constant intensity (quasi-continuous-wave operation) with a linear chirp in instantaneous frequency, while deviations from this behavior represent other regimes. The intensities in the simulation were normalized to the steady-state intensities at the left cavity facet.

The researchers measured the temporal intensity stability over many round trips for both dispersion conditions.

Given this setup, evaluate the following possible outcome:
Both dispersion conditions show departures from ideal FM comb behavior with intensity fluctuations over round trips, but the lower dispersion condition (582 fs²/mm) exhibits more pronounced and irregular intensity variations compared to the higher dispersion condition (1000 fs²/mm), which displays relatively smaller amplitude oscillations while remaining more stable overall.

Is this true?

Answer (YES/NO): NO